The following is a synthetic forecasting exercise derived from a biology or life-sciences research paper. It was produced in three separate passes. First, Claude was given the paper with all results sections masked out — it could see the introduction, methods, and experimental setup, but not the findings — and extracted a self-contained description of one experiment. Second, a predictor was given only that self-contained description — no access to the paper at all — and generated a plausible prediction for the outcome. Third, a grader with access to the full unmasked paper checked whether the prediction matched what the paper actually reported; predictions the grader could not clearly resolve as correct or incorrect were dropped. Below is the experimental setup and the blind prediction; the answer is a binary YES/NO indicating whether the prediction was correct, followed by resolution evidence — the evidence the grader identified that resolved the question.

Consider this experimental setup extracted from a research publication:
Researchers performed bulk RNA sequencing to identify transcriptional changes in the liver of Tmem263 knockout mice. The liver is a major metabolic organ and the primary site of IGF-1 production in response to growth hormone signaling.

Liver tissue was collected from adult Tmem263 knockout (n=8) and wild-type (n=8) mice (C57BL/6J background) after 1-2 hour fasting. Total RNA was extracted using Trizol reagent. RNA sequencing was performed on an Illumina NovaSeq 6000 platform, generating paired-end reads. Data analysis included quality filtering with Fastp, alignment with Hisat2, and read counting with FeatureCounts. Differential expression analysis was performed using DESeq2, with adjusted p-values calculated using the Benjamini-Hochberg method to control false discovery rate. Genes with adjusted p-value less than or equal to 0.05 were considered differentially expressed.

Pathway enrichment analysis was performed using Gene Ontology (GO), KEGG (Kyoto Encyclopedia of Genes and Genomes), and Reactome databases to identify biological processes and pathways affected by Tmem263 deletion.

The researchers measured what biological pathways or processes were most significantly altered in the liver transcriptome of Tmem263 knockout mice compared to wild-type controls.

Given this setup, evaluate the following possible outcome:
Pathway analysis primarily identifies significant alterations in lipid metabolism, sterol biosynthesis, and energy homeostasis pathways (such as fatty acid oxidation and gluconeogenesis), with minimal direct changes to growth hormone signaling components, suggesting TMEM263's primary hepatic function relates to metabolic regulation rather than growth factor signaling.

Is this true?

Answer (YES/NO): NO